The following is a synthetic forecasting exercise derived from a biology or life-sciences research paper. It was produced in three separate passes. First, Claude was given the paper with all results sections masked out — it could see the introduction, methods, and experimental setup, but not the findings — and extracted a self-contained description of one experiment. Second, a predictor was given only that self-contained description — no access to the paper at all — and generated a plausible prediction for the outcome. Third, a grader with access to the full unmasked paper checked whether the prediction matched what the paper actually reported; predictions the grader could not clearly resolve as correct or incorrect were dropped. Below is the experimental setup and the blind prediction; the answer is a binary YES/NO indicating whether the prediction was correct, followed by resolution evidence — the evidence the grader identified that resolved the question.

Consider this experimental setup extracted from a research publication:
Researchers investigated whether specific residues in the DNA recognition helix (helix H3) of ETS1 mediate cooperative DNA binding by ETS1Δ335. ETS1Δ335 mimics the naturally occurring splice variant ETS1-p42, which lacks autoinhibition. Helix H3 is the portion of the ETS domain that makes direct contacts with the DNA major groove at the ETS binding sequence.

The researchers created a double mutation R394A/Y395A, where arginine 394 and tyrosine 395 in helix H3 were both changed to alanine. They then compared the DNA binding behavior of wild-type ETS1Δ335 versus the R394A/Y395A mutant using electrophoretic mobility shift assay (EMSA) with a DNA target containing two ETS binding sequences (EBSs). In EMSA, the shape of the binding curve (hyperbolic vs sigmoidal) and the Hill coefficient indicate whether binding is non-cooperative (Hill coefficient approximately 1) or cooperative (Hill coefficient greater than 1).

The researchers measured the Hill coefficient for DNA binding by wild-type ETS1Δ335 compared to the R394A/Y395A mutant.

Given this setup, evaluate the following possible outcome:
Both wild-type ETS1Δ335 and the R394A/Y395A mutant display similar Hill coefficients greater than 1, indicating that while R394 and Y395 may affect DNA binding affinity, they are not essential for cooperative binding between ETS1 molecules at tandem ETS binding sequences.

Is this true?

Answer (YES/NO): NO